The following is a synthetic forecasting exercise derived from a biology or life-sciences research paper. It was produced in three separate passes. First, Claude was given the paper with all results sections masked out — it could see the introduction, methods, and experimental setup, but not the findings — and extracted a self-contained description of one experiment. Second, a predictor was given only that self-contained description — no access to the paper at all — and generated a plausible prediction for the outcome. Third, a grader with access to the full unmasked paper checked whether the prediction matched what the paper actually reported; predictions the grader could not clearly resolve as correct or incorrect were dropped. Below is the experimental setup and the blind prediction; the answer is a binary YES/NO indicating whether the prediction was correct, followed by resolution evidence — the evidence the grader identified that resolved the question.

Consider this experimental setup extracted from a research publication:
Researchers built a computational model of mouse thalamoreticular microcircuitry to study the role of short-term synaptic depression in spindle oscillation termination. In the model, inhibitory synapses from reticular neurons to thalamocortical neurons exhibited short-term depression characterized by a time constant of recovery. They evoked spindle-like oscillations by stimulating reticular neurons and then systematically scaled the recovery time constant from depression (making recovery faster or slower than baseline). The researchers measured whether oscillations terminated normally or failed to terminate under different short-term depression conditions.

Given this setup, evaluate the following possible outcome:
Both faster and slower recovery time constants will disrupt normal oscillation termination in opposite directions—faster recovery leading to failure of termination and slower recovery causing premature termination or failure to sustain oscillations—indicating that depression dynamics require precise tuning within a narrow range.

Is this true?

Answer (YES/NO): NO